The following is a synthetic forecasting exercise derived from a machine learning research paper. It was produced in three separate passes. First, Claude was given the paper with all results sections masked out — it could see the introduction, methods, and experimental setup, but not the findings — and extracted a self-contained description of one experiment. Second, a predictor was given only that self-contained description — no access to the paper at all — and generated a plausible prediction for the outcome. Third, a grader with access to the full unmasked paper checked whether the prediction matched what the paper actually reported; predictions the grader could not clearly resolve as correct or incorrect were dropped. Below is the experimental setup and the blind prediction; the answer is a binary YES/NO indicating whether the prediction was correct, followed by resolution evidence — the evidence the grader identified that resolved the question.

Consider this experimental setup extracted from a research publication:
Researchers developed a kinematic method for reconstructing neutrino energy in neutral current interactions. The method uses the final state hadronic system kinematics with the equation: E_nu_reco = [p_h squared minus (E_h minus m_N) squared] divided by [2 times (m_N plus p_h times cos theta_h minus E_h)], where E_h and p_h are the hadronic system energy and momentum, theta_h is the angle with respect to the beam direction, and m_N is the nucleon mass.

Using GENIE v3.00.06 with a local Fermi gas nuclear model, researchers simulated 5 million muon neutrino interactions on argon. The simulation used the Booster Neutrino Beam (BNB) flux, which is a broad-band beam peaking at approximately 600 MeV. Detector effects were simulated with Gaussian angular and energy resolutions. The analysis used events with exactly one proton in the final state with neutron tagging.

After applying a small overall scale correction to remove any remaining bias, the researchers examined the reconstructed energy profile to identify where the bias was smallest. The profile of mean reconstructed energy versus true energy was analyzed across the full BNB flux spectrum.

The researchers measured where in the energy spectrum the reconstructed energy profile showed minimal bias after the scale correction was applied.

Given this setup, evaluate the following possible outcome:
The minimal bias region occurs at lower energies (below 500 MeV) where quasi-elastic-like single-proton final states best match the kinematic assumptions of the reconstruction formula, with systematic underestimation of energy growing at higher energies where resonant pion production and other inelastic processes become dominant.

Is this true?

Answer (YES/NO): NO